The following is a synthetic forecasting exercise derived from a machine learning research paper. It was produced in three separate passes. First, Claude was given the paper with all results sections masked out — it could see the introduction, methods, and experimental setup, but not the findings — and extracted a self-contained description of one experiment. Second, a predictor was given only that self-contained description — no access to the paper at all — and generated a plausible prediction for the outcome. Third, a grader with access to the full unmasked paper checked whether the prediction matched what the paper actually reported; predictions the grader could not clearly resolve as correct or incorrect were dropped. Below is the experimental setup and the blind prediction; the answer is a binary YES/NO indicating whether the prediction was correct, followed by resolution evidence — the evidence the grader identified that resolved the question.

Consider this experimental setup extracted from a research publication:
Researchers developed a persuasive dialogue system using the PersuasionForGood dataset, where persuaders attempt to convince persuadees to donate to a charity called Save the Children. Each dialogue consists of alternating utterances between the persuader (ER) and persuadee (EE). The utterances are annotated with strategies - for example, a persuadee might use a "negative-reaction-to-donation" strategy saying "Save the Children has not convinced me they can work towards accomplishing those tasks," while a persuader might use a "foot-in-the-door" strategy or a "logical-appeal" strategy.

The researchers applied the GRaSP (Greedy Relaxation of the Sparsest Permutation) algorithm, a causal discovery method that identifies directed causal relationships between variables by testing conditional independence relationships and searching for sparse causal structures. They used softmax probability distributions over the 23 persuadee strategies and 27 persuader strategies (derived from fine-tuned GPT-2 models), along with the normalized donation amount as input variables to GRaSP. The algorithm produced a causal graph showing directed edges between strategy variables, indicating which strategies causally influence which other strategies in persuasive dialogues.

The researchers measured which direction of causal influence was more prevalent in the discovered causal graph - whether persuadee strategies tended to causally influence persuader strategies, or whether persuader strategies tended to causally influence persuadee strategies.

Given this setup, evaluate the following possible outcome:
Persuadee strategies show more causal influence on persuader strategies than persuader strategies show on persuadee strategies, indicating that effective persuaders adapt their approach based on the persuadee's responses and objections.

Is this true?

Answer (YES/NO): YES